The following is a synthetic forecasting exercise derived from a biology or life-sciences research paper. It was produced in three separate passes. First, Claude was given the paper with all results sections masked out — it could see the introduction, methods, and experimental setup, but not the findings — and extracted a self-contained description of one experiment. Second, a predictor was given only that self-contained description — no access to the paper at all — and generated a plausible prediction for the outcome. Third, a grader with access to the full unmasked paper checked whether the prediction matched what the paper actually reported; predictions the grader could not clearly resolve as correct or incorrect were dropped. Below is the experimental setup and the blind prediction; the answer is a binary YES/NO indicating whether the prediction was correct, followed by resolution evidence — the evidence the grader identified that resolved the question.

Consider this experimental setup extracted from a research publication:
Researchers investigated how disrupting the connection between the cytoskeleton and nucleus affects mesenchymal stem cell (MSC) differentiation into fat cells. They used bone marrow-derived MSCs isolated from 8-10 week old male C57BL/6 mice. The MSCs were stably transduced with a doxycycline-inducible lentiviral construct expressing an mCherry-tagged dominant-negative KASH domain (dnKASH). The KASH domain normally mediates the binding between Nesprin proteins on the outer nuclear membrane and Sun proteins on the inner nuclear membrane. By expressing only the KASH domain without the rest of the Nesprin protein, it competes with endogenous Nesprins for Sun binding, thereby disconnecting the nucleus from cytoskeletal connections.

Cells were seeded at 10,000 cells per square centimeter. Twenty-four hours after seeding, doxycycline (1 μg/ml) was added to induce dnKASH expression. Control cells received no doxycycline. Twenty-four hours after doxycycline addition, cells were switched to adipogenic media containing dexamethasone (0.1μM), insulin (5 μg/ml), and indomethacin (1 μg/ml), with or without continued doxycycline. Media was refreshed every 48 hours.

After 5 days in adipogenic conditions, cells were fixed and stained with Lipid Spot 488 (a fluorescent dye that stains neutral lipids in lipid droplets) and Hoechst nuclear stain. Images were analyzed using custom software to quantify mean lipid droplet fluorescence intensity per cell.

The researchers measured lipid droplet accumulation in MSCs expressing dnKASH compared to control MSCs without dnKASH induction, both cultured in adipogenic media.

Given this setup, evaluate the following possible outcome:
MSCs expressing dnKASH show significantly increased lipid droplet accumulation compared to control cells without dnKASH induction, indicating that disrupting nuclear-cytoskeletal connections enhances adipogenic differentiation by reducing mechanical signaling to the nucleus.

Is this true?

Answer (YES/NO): YES